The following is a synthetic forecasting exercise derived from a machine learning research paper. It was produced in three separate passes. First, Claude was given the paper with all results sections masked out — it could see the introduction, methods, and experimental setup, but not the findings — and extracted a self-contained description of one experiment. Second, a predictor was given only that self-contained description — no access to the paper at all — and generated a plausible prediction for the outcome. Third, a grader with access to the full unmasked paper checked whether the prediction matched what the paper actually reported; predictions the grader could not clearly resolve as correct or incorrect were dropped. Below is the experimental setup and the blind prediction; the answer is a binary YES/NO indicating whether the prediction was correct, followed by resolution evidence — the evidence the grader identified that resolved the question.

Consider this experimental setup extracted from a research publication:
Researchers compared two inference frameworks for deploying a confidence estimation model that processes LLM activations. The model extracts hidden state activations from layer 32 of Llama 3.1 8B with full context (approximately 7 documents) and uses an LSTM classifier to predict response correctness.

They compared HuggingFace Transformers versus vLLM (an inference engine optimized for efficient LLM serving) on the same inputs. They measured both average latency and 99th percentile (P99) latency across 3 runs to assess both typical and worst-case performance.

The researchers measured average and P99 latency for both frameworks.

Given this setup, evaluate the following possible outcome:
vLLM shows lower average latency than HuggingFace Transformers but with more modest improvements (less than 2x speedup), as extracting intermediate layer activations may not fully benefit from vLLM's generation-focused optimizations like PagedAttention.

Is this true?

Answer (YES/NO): YES